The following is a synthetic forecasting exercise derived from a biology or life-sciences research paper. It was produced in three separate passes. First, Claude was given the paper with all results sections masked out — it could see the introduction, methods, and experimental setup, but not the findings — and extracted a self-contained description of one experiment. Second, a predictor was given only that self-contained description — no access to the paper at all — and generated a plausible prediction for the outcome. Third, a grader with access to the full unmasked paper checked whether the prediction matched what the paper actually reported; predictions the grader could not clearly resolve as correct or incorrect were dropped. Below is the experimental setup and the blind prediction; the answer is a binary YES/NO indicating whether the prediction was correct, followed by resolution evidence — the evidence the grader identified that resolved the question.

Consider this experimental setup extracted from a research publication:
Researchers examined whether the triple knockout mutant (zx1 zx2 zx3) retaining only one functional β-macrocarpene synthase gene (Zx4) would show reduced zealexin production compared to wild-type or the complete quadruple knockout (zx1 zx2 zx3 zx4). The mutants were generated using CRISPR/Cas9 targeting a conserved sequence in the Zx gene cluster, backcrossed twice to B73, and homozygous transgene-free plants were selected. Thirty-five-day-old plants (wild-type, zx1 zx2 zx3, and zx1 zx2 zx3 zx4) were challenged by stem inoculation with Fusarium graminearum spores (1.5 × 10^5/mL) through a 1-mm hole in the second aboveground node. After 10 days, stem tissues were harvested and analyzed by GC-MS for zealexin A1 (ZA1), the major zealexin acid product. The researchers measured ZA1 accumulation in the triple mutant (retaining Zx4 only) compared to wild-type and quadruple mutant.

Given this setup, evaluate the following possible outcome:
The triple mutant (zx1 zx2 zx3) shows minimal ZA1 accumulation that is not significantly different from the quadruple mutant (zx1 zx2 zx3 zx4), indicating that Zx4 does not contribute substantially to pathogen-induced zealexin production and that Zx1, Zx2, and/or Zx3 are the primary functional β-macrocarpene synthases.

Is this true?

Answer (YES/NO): NO